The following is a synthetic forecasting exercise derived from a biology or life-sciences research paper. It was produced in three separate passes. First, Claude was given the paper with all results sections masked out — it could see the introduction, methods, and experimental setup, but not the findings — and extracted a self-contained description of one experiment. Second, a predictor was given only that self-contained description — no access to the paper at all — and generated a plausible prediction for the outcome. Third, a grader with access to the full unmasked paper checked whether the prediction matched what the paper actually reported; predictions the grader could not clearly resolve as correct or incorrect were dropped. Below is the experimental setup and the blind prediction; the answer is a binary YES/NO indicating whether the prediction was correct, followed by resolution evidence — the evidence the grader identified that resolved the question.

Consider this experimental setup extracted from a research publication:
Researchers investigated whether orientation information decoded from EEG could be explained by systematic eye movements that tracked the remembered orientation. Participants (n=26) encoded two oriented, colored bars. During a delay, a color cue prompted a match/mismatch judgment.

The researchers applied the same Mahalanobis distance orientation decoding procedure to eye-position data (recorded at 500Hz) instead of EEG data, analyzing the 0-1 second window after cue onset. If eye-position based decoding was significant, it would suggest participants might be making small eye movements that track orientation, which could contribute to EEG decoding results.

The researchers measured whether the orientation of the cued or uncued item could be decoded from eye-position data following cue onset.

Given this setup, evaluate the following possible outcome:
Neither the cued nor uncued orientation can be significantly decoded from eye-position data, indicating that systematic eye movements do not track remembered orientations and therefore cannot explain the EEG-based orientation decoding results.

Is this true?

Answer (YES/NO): NO